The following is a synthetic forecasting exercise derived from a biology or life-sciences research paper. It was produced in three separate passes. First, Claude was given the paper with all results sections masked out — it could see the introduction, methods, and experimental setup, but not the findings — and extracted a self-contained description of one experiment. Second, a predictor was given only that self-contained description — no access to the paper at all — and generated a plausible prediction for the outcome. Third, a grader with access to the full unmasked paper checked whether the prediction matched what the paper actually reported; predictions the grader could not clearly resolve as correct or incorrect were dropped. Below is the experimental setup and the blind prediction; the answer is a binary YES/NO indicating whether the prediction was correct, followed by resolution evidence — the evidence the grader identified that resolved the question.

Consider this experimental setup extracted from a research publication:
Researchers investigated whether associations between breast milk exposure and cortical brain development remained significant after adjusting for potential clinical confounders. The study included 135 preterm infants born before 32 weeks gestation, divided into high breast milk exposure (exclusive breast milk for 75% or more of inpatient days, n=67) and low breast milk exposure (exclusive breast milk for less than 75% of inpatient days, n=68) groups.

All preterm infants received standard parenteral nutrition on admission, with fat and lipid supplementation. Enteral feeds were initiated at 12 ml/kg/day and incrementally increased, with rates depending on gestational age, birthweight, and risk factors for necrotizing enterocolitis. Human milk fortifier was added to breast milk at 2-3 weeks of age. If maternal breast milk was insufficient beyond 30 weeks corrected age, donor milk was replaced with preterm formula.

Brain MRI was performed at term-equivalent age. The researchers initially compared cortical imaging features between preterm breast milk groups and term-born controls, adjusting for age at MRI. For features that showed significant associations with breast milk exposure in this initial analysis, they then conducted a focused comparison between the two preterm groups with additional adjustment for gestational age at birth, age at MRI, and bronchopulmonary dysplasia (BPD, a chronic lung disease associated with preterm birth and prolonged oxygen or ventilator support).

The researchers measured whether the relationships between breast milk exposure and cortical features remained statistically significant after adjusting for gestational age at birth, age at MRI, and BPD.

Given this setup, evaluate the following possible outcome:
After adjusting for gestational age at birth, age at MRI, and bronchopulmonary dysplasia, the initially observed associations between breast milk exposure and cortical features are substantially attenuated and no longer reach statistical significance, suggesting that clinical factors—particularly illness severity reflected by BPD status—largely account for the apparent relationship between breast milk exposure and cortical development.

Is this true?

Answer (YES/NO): NO